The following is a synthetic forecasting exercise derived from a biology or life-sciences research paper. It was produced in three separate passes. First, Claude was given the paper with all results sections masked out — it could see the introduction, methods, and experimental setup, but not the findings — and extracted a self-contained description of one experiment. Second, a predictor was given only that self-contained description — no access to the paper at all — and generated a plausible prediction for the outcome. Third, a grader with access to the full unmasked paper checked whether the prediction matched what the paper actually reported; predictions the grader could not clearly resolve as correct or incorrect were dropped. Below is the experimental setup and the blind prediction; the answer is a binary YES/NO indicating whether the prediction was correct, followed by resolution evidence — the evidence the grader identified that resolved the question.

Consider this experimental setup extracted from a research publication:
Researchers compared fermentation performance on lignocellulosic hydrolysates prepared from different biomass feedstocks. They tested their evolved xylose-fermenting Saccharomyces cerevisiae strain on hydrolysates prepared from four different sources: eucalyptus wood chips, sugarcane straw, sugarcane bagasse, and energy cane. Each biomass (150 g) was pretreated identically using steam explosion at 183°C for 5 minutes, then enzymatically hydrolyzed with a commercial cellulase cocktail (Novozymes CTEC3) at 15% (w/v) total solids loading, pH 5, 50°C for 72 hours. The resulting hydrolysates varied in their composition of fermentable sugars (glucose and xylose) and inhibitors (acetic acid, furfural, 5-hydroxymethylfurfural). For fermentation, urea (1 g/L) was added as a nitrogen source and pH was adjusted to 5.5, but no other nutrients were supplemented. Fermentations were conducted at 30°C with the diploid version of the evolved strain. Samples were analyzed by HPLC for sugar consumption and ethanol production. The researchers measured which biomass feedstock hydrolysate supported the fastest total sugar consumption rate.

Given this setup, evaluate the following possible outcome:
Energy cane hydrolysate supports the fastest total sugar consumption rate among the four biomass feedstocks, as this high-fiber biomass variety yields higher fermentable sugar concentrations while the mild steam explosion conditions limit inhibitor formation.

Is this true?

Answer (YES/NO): YES